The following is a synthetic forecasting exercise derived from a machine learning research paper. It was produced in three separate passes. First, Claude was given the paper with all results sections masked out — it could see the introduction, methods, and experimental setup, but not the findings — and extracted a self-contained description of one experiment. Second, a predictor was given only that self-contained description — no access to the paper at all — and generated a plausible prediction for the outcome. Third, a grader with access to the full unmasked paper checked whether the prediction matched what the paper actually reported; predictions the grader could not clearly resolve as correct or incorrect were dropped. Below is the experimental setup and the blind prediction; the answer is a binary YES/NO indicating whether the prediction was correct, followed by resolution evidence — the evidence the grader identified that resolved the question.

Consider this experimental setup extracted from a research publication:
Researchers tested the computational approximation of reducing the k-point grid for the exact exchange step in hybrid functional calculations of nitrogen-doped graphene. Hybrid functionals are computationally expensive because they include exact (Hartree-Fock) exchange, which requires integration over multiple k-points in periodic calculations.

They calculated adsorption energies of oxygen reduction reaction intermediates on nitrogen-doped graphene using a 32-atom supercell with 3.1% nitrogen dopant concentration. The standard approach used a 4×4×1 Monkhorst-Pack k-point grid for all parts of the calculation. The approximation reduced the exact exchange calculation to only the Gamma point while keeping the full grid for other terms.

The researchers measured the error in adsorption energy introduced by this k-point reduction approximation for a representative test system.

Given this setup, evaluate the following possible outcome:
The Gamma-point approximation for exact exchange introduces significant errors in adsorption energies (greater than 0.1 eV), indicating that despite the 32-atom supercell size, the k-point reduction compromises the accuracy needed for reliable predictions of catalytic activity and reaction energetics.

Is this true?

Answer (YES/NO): NO